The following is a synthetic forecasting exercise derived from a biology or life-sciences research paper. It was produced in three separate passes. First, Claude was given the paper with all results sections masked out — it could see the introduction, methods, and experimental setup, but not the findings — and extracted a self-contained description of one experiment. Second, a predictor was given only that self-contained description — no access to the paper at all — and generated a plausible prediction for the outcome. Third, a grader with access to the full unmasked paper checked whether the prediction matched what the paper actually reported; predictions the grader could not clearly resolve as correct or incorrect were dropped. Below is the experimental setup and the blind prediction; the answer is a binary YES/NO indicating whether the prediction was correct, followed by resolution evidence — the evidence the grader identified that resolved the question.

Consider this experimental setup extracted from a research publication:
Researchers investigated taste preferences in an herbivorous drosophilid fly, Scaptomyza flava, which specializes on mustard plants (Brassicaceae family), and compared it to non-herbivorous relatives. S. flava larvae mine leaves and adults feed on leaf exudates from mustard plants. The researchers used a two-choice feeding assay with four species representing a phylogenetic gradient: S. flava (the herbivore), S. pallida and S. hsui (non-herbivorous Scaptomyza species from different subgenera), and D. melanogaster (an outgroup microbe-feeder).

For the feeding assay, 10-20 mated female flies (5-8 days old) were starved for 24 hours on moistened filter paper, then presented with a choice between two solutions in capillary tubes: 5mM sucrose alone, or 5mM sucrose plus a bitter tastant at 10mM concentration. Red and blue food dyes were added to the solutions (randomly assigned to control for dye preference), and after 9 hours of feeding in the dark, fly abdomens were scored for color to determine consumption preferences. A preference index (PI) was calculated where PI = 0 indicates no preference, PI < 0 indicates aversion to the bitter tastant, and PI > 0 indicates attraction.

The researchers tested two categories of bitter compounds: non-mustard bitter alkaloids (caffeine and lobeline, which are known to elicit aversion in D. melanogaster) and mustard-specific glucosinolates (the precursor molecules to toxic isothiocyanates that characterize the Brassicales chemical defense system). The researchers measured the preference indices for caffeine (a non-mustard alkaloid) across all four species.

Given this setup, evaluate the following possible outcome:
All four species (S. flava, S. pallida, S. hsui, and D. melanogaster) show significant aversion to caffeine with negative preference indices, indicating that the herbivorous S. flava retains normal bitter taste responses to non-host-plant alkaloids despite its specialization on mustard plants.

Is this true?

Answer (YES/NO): NO